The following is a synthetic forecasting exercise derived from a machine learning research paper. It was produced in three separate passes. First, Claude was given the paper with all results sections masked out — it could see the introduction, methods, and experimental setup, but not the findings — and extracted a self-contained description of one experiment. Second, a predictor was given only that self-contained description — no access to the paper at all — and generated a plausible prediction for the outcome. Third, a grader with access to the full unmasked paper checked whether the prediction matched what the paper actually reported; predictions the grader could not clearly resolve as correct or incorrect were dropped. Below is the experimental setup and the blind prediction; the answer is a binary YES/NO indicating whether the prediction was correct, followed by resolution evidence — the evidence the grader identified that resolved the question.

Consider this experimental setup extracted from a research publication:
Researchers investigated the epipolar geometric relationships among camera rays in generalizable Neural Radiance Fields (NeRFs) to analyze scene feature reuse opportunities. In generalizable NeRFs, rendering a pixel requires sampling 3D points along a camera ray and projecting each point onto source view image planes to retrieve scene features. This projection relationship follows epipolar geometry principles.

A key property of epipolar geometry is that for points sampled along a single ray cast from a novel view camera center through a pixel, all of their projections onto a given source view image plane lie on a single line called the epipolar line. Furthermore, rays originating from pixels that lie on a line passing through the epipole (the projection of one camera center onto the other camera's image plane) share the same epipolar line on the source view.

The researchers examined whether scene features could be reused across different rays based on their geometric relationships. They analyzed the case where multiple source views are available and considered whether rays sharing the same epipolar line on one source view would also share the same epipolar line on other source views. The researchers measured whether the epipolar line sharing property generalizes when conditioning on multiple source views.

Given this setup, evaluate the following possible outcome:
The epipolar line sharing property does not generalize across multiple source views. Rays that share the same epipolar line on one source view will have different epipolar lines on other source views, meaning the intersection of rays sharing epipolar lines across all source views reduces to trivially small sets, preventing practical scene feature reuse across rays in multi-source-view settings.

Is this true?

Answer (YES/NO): NO